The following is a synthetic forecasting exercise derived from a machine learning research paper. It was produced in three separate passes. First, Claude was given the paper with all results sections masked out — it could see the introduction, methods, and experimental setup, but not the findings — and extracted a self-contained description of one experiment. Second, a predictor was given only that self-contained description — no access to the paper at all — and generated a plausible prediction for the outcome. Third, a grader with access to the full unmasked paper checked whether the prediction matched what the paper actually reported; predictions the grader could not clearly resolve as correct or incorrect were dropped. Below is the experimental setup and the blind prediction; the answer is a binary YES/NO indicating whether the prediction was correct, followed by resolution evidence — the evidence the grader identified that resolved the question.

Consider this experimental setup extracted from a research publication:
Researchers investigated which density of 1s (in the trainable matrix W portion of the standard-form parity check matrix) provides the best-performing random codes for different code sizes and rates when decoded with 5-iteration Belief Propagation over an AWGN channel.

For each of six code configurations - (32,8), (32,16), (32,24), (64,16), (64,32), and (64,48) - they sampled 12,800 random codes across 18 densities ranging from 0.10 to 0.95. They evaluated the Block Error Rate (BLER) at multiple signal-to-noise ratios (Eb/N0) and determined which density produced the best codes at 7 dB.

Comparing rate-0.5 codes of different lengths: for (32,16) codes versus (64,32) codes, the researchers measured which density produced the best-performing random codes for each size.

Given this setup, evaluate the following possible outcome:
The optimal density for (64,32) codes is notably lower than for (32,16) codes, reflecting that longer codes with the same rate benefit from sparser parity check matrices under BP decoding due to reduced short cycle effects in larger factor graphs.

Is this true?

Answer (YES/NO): YES